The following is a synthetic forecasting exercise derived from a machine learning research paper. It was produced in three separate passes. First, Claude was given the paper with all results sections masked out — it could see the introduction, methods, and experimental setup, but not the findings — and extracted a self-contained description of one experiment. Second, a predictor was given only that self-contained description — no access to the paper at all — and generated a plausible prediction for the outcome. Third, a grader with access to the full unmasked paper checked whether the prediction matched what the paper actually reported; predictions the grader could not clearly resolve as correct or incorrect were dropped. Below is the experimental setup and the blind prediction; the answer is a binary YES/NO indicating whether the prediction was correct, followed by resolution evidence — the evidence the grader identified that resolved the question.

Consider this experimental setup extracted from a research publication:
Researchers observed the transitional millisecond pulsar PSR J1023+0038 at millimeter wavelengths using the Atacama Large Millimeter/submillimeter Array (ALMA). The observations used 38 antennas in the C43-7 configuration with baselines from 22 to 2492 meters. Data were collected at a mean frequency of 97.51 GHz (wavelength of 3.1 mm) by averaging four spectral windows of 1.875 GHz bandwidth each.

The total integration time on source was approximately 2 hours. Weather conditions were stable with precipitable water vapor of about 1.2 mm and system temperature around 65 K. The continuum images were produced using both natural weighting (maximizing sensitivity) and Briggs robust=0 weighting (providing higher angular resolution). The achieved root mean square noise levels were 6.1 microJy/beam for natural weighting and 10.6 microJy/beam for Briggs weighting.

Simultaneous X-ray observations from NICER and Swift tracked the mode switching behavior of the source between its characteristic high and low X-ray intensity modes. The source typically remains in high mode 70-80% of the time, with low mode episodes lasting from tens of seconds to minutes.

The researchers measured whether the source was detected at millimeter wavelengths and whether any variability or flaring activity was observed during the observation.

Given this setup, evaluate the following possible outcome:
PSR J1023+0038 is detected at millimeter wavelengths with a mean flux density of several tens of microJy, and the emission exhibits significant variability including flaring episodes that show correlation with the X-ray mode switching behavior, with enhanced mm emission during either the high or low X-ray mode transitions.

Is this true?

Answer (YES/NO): YES